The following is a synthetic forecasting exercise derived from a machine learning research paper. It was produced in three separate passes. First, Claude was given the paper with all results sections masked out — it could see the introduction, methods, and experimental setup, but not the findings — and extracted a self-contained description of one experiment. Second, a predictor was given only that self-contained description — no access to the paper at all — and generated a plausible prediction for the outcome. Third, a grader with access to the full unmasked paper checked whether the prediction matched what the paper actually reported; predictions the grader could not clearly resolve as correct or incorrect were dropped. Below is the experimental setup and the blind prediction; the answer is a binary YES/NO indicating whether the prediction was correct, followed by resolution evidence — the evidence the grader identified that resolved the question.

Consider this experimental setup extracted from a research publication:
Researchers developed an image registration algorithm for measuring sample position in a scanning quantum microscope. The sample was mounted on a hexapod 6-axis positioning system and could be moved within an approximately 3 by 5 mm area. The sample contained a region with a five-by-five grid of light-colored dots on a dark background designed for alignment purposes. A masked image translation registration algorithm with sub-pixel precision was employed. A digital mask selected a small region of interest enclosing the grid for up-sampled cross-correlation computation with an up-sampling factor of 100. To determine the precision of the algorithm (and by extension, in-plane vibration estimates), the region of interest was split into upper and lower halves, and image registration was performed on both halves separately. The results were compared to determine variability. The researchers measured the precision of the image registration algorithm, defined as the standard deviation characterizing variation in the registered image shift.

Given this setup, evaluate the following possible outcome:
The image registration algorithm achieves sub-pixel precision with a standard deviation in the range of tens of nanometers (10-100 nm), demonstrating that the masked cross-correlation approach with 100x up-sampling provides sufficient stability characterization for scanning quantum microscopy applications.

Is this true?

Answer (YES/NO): YES